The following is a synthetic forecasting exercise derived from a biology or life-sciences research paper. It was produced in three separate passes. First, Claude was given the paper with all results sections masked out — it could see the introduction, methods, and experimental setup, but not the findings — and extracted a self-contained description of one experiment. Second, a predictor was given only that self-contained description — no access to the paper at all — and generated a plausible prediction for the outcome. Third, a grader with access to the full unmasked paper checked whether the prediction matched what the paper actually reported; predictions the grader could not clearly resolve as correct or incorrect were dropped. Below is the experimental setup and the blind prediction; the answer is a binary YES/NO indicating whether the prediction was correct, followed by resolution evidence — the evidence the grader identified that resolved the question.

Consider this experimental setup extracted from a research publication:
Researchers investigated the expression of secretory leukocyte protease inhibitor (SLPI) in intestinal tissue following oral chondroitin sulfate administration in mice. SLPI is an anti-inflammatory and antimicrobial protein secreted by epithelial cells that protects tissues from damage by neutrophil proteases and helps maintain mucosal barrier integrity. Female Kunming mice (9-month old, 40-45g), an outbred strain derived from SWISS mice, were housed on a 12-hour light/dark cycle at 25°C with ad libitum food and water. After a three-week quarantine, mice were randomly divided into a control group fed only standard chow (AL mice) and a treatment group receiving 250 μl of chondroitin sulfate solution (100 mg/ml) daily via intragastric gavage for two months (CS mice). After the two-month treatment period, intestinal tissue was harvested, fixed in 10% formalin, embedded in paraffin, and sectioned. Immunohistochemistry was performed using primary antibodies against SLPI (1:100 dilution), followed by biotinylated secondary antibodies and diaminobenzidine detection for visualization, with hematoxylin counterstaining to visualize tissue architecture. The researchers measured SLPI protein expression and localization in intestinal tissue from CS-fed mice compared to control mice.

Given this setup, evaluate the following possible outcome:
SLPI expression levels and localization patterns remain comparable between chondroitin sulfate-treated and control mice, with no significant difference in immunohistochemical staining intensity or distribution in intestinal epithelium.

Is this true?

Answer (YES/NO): NO